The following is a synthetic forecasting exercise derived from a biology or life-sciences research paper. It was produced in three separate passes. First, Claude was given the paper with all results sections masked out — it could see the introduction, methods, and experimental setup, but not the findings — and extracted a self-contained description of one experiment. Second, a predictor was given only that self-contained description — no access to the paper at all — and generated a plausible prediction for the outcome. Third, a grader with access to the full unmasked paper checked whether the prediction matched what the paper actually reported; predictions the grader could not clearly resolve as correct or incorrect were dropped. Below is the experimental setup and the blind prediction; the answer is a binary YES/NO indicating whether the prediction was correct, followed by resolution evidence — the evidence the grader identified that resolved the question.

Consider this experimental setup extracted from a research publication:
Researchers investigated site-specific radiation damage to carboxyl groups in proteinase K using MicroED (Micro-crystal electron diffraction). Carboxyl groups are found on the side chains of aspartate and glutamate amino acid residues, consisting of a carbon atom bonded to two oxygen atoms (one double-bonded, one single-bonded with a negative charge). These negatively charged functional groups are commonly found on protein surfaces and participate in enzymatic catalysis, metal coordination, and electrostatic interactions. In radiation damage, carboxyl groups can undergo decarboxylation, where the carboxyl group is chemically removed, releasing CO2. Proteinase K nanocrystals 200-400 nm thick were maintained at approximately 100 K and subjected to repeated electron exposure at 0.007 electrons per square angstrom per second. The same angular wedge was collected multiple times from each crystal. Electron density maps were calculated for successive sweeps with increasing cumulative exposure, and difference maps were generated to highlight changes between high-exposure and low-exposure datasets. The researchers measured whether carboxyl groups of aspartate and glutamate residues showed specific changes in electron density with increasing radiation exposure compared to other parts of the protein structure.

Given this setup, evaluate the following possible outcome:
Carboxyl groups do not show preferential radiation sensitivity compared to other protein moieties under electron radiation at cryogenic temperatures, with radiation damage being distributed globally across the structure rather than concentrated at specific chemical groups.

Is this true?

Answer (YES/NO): NO